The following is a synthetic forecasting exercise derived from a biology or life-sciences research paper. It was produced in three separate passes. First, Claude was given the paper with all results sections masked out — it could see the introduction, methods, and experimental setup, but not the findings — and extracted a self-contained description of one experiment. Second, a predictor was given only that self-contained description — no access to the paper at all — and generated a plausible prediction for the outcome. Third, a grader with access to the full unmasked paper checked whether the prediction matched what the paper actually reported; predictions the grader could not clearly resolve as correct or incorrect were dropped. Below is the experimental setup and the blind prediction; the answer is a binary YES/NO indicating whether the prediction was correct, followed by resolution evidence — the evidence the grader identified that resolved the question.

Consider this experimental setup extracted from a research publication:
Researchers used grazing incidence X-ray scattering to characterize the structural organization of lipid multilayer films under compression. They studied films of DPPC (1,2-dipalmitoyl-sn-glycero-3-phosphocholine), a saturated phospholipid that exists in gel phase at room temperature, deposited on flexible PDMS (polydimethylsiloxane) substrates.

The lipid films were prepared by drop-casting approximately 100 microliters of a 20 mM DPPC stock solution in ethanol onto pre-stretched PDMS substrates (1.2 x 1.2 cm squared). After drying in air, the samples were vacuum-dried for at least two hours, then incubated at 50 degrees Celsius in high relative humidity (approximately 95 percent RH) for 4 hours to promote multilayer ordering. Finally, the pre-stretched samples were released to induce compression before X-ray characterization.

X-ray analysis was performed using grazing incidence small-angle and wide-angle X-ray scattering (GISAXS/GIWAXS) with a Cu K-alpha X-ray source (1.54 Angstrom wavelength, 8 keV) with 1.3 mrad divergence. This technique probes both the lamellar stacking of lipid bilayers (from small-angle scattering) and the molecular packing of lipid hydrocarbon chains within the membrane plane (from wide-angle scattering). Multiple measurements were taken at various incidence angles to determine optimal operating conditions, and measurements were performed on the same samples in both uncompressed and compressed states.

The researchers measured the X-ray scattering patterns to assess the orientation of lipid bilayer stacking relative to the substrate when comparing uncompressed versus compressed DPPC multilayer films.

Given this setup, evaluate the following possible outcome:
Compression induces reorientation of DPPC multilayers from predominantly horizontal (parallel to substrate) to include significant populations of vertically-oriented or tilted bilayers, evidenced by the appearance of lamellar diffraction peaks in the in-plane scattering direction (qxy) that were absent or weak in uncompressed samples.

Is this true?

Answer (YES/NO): NO